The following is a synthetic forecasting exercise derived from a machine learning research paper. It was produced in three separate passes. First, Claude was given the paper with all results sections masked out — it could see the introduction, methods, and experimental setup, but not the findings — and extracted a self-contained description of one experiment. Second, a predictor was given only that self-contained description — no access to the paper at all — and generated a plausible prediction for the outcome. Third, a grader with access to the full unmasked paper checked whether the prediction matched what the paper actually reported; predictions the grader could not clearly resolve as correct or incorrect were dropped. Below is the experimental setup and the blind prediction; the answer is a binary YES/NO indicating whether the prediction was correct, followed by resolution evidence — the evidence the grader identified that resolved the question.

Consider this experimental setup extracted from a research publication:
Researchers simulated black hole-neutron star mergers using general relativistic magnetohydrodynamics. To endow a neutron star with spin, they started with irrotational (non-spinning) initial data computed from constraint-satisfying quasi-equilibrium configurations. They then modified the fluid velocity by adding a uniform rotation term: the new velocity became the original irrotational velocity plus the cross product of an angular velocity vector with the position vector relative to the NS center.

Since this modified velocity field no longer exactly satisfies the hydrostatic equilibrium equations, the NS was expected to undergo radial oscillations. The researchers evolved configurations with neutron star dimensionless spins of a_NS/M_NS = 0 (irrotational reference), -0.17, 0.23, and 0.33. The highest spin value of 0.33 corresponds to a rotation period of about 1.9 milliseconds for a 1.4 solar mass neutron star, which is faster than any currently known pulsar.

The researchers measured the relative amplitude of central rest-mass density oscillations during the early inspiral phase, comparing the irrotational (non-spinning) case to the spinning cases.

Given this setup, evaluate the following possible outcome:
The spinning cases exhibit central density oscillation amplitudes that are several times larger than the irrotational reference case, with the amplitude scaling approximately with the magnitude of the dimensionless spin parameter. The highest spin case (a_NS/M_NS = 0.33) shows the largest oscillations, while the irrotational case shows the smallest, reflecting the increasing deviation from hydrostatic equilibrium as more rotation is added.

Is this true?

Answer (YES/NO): YES